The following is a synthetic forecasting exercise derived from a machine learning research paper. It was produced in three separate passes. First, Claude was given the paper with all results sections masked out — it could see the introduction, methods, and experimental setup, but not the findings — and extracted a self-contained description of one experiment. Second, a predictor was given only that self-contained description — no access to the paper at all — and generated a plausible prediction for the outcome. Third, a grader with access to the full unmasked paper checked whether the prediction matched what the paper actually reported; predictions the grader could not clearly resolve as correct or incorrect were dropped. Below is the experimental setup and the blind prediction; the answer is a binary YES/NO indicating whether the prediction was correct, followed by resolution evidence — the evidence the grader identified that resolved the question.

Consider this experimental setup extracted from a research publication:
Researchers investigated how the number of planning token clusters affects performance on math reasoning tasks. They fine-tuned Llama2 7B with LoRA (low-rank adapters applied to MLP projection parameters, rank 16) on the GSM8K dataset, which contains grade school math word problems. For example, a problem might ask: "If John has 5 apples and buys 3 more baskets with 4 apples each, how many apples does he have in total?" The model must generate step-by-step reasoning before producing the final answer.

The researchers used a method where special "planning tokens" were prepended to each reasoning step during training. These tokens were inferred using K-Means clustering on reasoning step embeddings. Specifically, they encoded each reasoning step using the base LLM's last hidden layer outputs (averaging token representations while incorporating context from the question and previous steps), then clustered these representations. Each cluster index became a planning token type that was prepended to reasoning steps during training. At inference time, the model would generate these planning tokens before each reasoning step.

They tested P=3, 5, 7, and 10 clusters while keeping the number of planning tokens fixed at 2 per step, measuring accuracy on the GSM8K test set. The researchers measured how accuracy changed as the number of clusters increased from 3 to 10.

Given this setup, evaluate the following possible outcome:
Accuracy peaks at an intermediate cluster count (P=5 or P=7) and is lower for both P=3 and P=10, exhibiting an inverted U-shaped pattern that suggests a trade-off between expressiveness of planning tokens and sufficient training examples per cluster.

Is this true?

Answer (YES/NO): YES